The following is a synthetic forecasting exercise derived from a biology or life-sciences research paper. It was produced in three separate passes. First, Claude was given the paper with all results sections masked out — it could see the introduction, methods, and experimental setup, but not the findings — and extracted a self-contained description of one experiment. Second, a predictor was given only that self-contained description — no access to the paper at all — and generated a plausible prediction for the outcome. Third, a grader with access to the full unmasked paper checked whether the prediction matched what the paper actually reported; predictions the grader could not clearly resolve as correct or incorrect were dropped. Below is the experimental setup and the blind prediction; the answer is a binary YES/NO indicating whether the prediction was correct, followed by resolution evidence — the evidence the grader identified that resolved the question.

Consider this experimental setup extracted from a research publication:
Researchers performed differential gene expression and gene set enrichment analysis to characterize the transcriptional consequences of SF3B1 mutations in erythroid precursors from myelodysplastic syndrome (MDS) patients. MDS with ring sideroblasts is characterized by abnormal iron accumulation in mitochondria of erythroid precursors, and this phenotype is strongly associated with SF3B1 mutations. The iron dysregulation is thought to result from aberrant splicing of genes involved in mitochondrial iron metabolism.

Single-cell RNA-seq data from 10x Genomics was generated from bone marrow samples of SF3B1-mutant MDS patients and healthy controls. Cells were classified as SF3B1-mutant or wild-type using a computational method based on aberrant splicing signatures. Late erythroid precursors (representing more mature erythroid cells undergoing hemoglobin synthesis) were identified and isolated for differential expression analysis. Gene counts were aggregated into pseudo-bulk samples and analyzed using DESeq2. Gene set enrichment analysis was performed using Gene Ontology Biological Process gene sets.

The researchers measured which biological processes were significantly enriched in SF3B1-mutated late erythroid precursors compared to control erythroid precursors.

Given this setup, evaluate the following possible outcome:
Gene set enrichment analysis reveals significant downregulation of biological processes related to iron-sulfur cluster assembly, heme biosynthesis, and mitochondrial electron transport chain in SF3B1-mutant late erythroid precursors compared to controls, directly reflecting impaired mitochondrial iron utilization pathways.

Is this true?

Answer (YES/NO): NO